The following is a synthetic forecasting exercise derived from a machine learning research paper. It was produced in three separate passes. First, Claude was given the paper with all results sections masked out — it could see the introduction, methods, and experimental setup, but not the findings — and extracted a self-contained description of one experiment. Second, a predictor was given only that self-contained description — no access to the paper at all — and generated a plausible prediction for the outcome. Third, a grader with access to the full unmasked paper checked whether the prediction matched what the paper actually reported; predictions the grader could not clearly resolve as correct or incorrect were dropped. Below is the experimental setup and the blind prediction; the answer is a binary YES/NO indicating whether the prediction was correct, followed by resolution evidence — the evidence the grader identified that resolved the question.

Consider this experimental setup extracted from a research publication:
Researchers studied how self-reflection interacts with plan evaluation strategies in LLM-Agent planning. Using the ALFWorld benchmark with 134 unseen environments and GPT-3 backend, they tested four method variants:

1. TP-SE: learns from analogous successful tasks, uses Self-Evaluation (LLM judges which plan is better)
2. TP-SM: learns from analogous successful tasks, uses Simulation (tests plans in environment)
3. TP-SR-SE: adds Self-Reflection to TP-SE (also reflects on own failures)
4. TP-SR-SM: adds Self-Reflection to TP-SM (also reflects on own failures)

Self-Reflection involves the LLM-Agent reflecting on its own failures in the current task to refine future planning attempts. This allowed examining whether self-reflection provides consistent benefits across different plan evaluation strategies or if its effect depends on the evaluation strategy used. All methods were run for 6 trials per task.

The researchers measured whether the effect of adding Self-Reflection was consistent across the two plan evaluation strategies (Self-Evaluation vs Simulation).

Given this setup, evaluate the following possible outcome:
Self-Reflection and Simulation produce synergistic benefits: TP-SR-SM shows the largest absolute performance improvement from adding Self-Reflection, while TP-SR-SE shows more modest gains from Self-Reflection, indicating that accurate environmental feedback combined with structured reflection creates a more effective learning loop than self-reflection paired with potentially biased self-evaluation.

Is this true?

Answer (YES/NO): NO